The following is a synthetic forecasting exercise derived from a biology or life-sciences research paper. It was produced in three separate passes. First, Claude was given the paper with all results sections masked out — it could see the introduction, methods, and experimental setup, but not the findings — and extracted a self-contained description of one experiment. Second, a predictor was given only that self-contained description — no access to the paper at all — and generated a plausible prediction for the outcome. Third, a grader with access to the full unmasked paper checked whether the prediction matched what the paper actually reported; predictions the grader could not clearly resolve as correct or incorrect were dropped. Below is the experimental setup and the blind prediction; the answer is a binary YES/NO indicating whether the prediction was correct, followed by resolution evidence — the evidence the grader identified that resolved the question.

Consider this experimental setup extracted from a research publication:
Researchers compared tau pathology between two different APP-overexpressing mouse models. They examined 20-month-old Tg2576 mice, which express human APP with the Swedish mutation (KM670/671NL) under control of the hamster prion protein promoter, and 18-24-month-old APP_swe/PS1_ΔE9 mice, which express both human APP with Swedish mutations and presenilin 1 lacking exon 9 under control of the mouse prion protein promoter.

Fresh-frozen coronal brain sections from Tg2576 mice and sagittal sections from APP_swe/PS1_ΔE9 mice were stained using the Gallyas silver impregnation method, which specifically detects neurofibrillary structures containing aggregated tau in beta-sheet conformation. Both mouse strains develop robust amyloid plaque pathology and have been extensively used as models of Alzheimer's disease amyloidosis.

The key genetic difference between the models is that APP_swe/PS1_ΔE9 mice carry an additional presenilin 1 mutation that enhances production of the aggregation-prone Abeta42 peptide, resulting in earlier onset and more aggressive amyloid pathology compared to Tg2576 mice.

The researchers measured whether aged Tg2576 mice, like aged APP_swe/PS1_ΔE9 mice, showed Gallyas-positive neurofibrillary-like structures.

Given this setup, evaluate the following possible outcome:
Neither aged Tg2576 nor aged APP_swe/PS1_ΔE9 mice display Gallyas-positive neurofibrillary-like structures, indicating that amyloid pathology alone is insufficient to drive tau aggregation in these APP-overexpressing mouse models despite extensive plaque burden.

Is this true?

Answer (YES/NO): NO